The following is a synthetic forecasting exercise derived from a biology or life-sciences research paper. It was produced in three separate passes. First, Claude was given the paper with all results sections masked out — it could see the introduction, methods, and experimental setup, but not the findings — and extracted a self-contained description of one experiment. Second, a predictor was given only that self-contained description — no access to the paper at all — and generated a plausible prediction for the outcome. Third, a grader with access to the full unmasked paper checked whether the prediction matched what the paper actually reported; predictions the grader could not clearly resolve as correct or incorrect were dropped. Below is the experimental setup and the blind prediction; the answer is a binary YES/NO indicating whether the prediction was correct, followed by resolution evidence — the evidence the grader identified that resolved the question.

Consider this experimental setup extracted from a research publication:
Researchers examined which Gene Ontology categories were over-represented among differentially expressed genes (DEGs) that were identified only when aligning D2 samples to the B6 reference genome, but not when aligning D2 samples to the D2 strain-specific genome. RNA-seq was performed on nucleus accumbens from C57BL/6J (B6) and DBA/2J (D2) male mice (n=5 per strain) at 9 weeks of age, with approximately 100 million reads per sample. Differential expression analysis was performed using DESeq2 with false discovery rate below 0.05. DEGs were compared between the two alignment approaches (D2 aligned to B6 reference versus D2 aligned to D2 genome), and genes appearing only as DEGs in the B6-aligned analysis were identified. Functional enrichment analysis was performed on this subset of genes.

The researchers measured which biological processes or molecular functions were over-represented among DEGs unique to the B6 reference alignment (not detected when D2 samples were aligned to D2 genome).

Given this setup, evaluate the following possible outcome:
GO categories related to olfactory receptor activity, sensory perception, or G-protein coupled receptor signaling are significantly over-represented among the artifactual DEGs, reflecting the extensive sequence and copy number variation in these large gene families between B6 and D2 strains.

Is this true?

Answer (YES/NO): NO